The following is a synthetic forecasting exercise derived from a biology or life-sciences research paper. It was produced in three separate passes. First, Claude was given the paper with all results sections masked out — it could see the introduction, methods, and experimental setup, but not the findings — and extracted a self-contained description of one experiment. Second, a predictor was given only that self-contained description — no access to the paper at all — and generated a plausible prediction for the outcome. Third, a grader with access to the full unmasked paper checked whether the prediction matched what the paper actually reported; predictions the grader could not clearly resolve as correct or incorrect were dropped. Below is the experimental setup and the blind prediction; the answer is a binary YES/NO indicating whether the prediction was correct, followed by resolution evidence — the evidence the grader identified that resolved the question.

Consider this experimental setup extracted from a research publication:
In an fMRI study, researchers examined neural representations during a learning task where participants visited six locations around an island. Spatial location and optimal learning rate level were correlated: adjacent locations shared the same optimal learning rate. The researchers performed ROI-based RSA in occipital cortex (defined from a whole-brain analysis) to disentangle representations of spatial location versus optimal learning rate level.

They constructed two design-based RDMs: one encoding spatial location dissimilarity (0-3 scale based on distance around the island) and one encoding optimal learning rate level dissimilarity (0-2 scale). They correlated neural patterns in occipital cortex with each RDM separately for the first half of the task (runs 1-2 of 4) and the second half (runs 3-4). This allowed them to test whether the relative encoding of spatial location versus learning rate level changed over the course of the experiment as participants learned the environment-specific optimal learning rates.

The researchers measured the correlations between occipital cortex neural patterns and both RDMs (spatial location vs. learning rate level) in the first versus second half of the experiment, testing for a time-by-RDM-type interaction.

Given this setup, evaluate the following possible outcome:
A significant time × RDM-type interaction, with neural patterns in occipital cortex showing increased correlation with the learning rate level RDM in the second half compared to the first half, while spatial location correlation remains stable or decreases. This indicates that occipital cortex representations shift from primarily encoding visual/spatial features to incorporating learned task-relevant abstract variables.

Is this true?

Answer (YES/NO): NO